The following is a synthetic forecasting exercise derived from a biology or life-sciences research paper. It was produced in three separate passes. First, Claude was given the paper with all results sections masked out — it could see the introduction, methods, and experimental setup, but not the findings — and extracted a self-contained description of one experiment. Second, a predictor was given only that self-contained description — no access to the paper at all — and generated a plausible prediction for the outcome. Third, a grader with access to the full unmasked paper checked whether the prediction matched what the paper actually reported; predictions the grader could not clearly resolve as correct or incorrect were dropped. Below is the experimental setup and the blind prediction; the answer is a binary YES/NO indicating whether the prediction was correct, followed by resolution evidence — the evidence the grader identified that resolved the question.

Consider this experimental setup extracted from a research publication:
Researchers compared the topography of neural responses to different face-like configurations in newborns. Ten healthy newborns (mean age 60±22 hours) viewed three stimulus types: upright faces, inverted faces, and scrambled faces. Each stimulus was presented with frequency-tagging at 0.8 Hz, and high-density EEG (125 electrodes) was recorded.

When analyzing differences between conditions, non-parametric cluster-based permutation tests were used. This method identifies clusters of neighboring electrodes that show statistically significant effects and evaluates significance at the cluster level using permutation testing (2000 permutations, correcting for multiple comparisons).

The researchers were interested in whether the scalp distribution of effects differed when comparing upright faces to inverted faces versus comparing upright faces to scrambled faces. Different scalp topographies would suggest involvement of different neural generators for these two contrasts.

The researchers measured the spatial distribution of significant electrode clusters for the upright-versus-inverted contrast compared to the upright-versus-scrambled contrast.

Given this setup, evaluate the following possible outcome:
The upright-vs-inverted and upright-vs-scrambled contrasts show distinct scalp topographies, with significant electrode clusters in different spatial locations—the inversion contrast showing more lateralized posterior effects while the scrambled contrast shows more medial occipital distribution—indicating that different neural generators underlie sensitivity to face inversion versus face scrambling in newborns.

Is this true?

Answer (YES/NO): NO